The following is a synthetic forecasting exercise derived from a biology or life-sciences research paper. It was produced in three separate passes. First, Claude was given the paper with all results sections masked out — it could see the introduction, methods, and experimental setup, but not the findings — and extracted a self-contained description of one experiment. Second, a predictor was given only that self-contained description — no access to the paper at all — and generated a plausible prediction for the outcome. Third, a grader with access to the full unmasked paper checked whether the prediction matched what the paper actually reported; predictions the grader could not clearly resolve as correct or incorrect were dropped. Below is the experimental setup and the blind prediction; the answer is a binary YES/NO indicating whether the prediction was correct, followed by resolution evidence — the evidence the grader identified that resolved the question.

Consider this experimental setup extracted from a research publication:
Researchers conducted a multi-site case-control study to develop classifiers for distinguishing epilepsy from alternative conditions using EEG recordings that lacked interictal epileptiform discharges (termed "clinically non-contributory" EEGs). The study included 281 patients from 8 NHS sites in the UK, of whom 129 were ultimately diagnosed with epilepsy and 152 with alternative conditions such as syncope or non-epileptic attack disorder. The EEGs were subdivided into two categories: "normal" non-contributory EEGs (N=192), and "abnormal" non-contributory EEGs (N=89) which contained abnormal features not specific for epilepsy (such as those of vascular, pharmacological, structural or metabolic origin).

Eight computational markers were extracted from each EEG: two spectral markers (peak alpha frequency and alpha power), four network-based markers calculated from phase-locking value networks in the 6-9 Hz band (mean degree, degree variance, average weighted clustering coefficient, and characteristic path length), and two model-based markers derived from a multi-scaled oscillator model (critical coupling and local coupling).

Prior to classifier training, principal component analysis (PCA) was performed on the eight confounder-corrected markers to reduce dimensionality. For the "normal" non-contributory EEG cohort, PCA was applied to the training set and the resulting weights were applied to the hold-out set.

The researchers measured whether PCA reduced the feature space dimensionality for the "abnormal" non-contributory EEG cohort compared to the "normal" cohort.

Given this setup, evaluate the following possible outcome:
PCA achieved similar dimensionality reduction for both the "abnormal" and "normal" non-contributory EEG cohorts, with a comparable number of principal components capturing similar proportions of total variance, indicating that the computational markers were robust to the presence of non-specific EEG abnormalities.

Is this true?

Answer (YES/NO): NO